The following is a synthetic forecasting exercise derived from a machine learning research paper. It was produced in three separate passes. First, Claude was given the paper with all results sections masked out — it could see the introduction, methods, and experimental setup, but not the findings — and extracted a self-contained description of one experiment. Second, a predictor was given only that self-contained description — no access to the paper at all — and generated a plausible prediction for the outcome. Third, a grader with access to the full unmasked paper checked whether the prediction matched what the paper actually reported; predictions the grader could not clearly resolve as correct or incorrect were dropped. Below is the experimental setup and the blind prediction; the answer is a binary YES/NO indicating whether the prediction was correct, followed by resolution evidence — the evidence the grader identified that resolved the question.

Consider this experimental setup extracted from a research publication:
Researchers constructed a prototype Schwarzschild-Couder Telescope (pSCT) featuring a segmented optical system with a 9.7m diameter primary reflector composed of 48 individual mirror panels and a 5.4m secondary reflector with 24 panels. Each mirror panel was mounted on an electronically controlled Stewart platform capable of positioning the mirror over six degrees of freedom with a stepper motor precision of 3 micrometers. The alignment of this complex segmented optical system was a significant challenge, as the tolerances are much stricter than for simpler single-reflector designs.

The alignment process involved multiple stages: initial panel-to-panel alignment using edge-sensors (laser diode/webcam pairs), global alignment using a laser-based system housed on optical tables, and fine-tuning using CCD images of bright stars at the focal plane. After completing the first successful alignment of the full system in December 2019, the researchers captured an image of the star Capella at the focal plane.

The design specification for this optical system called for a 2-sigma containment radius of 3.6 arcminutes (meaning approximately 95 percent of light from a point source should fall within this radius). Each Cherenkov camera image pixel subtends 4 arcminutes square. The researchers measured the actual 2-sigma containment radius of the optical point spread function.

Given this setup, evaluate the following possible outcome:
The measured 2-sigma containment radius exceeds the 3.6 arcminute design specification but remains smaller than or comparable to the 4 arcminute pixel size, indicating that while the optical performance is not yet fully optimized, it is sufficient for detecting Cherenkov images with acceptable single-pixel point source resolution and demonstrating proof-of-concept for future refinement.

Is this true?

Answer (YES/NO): NO